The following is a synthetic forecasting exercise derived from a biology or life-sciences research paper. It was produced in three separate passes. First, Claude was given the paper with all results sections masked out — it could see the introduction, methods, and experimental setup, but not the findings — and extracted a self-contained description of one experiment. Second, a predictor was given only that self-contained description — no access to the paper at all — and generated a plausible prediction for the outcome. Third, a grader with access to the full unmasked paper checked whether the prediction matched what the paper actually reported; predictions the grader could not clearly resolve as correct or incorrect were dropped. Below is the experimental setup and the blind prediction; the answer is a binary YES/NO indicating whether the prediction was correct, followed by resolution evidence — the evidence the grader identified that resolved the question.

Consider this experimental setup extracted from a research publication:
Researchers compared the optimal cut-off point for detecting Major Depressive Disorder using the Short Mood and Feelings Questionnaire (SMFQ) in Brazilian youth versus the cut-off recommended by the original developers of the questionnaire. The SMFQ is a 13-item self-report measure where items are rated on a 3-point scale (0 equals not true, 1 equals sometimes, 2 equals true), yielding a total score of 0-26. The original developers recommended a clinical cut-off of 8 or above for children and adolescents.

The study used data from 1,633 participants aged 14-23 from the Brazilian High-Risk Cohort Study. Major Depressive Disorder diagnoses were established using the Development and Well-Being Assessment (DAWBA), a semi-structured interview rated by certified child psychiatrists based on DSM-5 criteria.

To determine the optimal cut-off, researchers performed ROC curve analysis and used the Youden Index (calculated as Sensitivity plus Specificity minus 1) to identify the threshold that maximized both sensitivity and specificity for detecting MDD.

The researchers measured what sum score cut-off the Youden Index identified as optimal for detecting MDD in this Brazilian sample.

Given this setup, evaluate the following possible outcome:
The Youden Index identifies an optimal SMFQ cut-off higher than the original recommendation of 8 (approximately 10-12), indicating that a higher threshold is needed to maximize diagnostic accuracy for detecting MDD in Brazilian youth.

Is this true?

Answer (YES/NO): NO